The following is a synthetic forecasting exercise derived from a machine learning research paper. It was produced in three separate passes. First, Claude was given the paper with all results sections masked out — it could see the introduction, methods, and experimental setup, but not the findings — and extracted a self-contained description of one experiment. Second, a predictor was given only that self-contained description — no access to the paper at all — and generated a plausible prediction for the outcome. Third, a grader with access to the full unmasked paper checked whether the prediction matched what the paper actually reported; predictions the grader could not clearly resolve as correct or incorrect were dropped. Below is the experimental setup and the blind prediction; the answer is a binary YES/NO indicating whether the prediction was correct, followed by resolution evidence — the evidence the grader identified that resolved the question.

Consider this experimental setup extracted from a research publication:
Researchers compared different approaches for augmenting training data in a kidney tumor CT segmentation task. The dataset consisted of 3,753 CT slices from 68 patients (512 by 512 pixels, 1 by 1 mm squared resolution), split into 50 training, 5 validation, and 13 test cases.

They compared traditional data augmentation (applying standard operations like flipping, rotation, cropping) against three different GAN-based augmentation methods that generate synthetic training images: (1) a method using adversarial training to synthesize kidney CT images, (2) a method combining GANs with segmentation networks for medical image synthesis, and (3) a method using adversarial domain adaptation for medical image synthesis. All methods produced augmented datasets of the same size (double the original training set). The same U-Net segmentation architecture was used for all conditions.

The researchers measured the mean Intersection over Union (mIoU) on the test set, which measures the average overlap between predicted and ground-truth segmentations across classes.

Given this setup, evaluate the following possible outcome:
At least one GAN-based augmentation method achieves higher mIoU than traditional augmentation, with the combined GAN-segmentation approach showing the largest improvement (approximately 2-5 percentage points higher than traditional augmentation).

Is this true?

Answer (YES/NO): NO